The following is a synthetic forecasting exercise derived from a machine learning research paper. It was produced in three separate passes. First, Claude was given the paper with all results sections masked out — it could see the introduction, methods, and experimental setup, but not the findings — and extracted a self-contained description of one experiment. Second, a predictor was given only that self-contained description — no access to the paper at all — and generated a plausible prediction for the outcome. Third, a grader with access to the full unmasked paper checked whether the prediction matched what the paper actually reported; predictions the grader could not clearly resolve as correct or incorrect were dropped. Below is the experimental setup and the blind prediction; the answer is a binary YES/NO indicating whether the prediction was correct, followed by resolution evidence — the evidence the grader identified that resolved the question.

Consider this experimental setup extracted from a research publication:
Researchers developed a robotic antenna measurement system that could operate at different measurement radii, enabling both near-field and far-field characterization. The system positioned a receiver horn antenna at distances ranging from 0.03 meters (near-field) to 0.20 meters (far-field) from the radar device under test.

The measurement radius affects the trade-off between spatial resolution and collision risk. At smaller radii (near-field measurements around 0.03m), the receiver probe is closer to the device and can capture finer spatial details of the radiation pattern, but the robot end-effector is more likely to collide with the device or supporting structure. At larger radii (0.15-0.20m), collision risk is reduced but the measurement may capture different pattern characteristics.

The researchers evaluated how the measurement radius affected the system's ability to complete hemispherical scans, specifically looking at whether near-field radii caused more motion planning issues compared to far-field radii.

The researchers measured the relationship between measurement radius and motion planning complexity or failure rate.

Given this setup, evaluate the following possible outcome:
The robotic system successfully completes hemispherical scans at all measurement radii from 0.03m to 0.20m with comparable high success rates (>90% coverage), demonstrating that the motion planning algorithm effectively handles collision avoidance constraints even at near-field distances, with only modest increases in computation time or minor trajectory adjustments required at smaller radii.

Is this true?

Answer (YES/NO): YES